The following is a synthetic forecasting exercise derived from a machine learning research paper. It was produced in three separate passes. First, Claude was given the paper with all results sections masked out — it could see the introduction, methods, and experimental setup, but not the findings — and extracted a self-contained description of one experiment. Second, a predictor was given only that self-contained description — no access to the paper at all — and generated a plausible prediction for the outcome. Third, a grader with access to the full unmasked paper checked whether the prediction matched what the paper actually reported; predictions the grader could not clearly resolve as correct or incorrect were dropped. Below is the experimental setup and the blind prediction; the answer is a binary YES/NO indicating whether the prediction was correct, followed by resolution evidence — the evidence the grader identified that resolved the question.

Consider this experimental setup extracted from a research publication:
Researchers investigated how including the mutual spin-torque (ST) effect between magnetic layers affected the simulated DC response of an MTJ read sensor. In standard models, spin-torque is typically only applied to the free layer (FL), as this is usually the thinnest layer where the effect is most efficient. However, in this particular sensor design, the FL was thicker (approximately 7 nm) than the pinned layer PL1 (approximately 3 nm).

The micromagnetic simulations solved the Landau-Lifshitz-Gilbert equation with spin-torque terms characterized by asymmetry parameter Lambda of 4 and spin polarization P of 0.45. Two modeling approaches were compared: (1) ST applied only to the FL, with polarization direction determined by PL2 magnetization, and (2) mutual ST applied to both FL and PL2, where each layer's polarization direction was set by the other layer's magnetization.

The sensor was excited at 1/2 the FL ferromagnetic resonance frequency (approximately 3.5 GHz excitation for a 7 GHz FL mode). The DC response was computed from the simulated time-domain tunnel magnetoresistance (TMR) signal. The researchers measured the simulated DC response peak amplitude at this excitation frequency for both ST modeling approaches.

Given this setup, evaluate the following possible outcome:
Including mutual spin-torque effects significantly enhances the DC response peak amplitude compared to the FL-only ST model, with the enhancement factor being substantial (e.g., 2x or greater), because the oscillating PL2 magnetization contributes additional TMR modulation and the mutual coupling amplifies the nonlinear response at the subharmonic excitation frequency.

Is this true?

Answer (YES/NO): YES